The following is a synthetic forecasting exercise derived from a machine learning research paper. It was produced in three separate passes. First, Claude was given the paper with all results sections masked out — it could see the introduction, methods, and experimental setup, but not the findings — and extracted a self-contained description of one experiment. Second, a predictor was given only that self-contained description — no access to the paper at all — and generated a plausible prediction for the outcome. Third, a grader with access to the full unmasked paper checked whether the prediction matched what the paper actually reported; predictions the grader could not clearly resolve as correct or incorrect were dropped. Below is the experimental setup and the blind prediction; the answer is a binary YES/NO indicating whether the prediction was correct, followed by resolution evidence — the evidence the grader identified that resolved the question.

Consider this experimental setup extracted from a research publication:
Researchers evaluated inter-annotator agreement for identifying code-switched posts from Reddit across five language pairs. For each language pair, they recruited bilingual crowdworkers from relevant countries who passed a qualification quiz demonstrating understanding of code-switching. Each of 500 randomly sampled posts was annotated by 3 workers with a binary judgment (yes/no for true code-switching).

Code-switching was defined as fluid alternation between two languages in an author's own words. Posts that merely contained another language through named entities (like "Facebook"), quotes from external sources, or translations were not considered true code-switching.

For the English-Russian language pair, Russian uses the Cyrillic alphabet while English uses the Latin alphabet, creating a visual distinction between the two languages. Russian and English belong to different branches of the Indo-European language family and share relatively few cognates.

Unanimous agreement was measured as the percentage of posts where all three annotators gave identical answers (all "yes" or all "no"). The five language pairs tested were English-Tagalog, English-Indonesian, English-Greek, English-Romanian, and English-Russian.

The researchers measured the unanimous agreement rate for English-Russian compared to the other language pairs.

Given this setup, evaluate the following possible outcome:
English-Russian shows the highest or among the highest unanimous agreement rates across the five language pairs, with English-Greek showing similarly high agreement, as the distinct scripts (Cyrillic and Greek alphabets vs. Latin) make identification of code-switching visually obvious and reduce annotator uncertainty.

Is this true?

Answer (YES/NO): NO